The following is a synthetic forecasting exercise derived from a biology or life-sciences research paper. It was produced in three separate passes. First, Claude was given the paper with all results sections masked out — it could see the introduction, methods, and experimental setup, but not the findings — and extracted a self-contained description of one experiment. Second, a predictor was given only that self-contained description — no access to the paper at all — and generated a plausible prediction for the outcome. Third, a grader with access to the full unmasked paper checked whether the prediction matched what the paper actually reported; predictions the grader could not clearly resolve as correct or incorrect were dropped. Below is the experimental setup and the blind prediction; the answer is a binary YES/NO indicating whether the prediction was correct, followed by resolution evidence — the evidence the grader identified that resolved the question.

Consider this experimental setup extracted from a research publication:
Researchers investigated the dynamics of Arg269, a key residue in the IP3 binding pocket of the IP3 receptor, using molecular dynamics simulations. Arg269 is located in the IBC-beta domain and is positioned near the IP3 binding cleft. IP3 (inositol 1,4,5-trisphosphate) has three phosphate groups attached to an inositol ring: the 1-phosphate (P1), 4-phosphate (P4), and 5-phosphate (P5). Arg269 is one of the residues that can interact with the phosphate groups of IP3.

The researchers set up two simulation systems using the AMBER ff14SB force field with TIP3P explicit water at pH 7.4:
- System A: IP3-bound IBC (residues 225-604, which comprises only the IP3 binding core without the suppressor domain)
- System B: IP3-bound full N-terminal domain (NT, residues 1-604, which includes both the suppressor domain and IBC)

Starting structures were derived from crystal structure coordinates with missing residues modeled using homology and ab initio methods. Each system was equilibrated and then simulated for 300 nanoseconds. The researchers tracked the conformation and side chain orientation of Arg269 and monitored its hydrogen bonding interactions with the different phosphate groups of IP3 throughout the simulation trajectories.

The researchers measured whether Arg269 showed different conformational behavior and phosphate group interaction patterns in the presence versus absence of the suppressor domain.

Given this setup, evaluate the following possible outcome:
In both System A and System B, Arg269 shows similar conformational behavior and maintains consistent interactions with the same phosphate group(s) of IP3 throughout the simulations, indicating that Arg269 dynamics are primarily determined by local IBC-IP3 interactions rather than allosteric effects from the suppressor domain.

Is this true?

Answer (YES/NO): NO